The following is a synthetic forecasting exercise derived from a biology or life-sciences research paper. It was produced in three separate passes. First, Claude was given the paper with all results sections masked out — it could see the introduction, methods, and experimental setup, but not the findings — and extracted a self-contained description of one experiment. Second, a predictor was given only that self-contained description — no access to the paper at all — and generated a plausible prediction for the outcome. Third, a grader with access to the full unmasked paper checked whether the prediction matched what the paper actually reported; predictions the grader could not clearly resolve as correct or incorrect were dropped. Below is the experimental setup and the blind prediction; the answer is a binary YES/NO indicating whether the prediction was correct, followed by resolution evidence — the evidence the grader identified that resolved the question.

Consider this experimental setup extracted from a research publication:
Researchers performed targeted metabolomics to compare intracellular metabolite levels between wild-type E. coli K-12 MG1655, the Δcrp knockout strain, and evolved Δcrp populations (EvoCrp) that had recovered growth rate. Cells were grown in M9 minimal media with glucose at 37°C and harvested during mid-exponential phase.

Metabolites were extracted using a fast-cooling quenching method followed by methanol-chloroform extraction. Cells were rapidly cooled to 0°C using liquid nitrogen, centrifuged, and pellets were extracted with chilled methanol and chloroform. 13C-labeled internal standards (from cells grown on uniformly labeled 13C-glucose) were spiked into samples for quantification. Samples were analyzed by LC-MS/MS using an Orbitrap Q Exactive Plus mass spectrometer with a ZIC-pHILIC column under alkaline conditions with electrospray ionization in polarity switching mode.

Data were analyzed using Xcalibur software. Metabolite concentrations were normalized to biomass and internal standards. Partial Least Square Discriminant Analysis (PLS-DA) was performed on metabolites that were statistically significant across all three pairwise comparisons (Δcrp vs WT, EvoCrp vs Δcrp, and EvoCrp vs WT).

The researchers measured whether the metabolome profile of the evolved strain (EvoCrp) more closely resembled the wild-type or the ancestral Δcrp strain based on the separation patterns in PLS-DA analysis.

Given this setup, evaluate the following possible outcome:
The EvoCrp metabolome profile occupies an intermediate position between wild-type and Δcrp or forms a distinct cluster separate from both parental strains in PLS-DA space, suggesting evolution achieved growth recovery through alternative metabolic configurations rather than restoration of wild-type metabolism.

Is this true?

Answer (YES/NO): NO